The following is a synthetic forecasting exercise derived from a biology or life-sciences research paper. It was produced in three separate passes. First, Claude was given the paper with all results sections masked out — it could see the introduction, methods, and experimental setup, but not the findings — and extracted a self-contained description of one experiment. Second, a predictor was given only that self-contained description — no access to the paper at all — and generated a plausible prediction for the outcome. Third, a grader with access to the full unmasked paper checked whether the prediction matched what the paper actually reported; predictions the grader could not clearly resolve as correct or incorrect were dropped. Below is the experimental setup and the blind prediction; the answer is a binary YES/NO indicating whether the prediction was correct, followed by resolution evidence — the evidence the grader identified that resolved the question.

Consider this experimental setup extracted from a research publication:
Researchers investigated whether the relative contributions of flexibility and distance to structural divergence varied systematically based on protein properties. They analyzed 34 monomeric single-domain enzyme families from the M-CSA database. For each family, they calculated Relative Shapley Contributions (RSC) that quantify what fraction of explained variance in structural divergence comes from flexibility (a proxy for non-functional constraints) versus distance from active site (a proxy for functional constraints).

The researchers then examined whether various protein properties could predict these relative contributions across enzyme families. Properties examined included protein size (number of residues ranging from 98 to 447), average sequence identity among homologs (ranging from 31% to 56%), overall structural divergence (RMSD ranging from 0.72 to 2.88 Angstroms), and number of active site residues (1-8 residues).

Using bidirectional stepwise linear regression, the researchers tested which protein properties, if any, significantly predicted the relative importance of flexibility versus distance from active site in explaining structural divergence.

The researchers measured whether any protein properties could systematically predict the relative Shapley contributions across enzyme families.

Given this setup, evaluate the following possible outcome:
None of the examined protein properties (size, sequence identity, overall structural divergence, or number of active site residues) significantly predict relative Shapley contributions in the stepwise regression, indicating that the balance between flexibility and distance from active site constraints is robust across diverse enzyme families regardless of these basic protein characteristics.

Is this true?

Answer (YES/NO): NO